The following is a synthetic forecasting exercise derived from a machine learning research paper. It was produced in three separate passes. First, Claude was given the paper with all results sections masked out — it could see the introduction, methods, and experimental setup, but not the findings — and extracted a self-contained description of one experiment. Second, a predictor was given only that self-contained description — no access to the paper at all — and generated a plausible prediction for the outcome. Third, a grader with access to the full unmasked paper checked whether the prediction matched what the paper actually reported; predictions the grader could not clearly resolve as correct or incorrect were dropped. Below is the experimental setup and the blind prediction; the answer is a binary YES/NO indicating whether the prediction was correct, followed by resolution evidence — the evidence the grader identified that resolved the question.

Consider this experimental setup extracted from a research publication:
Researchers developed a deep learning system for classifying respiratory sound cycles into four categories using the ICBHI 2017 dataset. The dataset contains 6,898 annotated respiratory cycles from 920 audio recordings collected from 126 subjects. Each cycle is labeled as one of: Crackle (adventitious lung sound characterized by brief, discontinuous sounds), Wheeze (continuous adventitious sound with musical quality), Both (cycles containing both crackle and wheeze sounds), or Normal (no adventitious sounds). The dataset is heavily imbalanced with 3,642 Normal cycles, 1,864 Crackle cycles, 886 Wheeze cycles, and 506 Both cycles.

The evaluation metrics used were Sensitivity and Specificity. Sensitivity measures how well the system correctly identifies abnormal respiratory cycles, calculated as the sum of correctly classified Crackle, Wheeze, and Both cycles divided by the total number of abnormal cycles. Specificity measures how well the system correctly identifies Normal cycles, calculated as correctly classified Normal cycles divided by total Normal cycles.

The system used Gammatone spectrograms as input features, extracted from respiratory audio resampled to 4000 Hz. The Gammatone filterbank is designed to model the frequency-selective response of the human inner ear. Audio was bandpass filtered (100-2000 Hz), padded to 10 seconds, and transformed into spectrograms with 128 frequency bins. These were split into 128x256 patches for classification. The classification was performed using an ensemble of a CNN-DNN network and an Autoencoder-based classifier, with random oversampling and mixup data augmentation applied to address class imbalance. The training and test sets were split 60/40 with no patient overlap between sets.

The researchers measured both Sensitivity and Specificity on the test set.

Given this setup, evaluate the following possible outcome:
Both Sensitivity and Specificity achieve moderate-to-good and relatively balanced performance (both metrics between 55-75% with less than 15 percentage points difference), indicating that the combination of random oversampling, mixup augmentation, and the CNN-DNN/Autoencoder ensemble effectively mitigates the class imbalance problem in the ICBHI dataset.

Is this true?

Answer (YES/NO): NO